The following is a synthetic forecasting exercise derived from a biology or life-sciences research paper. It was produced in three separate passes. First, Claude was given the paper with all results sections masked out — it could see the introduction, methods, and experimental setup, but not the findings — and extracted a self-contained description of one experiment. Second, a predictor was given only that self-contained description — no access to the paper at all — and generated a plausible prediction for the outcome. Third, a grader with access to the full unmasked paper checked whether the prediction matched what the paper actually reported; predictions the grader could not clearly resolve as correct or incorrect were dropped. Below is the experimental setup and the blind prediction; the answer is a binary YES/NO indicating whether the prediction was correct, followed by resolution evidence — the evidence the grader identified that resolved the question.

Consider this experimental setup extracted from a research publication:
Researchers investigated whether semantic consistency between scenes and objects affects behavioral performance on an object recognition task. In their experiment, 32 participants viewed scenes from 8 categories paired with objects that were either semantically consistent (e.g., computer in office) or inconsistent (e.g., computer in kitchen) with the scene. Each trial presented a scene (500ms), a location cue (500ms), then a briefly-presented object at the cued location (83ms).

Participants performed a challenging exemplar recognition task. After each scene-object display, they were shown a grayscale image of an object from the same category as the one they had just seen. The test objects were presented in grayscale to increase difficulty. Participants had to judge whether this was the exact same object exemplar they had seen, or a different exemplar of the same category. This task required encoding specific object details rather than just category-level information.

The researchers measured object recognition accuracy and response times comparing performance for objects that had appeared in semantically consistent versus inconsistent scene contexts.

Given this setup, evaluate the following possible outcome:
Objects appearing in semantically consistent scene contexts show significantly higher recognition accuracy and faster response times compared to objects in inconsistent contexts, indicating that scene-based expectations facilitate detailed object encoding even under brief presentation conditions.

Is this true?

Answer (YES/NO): NO